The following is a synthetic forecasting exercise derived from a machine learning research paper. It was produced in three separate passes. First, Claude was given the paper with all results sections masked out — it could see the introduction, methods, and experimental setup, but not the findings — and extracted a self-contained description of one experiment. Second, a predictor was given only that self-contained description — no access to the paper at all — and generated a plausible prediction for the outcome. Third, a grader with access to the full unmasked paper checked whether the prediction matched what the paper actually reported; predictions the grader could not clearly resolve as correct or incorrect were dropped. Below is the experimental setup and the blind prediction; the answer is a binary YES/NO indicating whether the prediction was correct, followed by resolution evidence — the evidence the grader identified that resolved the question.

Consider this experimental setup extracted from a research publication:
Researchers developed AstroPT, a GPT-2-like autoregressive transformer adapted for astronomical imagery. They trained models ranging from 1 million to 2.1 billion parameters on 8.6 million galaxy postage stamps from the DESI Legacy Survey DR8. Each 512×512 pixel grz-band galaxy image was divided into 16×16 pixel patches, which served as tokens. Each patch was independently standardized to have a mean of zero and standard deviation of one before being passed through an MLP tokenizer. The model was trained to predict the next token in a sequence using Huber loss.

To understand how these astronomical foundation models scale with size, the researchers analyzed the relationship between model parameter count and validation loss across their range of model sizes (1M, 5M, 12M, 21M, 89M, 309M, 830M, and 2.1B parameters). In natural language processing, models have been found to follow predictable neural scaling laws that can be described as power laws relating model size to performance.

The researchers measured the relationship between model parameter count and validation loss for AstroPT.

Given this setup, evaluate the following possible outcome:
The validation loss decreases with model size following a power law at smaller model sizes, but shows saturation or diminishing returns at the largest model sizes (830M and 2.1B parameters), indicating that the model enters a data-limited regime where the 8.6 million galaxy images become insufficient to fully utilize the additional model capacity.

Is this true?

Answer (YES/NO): NO